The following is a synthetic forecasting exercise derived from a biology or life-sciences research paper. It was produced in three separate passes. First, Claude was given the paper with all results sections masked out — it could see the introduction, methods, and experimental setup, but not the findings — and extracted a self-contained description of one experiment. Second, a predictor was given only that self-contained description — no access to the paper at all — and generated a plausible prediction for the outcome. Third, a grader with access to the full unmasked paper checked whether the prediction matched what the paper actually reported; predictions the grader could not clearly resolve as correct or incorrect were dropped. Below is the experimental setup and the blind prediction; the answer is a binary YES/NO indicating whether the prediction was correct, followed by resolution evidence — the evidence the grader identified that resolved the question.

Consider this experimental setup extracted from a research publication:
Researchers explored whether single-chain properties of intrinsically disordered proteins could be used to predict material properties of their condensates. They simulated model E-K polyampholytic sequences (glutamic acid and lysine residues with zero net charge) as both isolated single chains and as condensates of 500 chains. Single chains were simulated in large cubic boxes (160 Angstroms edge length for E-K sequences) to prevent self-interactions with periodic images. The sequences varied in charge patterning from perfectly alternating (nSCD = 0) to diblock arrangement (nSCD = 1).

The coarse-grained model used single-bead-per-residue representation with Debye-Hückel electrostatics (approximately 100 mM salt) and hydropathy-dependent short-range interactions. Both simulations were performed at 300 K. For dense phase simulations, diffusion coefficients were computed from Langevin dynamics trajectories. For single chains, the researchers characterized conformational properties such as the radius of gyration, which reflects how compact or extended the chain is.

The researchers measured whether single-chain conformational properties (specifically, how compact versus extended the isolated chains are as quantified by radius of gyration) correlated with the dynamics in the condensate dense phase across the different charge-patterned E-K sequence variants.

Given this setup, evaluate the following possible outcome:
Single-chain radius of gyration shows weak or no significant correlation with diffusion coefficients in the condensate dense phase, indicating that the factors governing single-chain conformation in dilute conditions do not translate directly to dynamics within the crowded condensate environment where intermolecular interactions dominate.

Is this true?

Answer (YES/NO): NO